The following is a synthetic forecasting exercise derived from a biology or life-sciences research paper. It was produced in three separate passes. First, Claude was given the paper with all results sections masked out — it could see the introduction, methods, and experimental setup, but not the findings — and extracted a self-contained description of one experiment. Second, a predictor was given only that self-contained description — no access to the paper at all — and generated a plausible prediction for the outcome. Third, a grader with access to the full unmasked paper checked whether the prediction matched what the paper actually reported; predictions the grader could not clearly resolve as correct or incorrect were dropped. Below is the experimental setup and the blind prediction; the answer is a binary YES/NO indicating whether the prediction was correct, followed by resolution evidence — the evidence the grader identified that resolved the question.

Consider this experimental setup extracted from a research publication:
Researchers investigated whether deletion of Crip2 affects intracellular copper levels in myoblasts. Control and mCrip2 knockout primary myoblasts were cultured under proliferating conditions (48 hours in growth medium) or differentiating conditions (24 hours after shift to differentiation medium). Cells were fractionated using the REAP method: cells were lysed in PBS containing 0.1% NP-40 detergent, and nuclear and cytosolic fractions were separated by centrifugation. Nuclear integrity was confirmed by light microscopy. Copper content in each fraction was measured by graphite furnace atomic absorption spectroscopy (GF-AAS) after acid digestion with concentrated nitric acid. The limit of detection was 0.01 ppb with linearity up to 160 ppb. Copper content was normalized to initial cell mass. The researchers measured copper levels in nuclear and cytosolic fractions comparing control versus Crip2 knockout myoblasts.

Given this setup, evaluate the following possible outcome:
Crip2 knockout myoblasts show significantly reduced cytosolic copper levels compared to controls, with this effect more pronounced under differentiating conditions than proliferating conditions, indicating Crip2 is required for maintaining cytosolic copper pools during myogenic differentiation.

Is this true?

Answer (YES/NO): NO